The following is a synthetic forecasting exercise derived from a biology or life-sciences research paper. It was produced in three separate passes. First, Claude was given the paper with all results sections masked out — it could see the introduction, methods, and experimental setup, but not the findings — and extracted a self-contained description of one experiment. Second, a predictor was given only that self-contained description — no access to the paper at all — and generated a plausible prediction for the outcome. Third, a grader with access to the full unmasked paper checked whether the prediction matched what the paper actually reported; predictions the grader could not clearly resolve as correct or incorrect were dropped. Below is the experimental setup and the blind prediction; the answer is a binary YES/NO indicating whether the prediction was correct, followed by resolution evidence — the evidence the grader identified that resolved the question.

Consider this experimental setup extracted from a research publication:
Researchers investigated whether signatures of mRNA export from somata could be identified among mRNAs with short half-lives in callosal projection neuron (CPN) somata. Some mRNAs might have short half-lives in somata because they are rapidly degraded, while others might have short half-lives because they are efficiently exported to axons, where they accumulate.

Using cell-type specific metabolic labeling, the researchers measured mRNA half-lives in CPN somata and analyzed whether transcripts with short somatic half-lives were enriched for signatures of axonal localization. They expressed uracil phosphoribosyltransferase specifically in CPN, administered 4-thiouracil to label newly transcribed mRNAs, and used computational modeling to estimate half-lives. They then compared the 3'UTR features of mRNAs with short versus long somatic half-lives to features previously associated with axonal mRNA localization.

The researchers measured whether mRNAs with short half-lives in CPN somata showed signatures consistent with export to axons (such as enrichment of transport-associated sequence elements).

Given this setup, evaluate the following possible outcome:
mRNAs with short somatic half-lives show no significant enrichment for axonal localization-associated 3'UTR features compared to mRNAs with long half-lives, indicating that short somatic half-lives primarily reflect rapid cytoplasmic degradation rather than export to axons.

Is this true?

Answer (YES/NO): NO